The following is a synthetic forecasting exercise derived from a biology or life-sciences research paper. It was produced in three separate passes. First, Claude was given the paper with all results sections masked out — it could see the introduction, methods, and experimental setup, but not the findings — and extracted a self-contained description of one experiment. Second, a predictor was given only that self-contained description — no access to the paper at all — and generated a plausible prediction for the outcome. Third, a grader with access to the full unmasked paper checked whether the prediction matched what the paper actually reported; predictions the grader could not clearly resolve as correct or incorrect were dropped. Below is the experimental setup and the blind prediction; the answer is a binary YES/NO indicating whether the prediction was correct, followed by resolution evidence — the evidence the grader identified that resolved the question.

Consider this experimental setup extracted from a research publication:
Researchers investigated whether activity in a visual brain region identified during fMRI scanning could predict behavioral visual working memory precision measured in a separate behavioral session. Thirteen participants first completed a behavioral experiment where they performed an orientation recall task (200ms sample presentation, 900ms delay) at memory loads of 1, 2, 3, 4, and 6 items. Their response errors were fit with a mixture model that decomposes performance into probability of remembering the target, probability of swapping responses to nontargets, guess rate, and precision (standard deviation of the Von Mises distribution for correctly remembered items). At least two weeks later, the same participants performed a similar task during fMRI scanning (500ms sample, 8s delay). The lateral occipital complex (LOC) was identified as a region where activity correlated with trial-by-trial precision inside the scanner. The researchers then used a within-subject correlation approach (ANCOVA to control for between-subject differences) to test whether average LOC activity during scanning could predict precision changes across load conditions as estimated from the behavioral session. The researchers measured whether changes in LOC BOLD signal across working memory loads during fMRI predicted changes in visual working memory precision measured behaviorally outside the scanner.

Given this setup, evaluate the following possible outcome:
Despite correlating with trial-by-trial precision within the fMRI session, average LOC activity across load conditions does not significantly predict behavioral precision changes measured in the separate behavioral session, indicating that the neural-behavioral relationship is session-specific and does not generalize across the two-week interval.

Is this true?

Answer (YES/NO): NO